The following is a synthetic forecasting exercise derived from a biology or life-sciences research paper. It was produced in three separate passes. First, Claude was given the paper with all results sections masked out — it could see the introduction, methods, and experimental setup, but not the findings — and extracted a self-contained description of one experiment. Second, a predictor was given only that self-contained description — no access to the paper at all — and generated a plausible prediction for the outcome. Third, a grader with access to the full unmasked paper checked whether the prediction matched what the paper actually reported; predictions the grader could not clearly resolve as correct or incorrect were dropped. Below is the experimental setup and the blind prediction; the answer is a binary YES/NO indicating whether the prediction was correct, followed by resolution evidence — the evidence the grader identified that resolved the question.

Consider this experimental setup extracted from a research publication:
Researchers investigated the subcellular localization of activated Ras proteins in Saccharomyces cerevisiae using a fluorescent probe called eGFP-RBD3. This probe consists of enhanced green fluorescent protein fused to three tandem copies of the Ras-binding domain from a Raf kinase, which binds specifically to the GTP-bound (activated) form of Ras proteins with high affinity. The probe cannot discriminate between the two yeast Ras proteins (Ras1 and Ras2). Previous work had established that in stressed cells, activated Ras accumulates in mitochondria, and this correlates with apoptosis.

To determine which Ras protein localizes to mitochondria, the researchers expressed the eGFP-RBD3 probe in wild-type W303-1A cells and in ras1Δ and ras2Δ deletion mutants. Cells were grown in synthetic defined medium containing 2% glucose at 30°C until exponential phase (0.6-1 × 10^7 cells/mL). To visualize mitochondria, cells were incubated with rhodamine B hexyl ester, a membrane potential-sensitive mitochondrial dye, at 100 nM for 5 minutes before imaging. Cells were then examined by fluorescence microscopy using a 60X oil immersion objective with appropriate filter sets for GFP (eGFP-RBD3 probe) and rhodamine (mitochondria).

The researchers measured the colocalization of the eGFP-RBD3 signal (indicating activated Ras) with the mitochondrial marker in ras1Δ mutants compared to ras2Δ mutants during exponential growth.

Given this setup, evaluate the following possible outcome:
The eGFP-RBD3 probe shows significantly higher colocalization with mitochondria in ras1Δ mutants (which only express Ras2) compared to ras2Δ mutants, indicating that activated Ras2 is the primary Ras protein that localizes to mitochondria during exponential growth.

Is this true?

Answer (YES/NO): NO